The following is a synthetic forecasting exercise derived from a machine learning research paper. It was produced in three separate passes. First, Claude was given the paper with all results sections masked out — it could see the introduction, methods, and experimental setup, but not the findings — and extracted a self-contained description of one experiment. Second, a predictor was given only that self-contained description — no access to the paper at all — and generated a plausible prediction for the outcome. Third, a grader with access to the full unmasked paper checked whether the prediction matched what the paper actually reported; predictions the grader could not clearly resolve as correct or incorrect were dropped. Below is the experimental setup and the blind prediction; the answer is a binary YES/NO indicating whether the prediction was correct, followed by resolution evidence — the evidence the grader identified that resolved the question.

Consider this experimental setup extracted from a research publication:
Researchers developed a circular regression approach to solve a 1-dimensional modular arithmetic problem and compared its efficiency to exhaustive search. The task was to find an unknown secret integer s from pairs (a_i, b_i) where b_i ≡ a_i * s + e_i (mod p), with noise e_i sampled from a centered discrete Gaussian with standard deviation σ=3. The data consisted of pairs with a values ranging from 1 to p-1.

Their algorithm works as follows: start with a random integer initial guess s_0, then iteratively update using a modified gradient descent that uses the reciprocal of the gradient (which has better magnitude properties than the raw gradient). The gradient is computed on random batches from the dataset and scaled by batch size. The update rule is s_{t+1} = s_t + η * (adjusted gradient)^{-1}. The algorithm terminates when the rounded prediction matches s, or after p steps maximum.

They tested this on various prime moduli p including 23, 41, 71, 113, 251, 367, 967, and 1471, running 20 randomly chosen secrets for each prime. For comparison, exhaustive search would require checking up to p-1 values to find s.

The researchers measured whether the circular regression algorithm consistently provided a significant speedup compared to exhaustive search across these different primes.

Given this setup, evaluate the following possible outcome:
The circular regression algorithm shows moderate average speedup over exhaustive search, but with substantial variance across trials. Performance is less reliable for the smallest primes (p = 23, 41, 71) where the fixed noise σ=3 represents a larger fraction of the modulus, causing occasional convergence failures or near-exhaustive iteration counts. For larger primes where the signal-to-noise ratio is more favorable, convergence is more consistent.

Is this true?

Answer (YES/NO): NO